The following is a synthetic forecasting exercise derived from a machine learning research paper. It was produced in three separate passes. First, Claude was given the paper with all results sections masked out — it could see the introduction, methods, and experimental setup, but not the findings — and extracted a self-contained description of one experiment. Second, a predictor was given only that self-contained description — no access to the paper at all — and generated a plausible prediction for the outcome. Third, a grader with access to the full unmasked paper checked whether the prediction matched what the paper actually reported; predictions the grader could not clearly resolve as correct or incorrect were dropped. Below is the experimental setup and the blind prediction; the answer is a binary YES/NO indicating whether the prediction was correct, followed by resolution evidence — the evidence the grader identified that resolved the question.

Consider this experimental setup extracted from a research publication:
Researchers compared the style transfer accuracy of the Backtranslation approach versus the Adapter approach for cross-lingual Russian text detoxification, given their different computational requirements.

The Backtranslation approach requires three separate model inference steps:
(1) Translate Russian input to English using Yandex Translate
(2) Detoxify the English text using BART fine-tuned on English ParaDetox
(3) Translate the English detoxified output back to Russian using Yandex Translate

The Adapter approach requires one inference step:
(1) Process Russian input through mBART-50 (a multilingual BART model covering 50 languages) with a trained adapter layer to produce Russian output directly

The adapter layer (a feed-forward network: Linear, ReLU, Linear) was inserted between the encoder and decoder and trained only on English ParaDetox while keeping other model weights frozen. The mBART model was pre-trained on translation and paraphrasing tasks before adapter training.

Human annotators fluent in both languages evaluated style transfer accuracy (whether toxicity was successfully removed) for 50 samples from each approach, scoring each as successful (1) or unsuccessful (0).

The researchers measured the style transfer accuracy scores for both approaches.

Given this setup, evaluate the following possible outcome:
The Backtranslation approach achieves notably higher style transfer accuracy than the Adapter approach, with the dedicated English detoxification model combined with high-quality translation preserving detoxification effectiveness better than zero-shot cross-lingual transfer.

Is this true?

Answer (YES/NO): NO